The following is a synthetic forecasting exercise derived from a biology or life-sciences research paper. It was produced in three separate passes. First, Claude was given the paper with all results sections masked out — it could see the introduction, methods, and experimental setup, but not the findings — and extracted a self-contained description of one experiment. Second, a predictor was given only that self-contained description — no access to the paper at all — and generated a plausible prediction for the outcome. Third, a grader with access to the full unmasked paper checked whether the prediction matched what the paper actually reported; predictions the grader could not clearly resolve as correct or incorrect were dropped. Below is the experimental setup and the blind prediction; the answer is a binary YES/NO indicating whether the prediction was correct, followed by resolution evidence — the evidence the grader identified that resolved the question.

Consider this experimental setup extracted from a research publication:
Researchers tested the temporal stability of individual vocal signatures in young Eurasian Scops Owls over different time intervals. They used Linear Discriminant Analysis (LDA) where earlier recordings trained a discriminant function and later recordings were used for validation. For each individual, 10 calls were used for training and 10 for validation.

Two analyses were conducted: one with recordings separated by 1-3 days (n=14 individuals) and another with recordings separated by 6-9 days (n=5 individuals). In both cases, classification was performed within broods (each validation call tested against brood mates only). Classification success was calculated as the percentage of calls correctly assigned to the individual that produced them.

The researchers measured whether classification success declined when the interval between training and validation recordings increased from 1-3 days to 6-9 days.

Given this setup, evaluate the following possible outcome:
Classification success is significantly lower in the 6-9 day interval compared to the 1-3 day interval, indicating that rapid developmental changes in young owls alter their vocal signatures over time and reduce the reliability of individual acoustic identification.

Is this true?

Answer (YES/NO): NO